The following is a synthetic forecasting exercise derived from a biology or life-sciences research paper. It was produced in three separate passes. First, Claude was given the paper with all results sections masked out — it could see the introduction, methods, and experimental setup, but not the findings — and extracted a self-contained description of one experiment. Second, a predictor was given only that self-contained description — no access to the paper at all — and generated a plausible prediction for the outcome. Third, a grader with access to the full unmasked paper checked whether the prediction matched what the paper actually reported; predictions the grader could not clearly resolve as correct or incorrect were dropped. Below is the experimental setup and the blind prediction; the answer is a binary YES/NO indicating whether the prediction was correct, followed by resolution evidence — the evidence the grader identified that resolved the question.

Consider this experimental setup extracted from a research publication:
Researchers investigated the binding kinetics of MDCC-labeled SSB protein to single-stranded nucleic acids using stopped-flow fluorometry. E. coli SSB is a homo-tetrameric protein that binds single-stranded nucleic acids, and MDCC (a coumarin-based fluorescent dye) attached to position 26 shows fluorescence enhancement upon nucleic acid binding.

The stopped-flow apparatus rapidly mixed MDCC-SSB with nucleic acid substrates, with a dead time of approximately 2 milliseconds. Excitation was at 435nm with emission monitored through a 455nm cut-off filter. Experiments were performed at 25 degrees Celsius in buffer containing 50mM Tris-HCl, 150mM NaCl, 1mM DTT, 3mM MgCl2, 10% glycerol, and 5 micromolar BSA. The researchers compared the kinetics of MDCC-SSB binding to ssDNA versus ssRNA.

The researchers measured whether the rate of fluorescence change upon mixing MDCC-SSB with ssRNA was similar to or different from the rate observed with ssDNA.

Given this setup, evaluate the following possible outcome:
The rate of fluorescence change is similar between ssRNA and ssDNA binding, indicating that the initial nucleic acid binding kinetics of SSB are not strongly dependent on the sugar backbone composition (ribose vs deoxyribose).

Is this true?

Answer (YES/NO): YES